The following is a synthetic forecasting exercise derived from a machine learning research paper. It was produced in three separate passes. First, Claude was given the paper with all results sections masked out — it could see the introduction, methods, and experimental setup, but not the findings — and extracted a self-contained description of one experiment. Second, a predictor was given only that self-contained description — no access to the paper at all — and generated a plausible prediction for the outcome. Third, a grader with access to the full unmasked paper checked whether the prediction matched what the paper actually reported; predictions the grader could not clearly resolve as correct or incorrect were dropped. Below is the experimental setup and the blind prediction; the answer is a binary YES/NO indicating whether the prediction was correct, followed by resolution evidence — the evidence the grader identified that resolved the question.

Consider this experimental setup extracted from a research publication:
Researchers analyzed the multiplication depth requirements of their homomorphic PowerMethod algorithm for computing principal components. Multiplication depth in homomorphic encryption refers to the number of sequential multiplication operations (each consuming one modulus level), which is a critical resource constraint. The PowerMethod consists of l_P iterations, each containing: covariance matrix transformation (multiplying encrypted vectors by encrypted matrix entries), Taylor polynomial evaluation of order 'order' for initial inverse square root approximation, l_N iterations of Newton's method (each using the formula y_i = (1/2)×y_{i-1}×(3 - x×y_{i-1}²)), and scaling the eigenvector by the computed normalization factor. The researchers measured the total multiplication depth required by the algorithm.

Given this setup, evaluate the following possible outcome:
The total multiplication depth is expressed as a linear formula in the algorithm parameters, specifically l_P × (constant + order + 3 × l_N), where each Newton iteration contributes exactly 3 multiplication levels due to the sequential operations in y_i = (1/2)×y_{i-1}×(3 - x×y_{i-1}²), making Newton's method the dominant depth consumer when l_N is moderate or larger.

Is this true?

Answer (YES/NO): NO